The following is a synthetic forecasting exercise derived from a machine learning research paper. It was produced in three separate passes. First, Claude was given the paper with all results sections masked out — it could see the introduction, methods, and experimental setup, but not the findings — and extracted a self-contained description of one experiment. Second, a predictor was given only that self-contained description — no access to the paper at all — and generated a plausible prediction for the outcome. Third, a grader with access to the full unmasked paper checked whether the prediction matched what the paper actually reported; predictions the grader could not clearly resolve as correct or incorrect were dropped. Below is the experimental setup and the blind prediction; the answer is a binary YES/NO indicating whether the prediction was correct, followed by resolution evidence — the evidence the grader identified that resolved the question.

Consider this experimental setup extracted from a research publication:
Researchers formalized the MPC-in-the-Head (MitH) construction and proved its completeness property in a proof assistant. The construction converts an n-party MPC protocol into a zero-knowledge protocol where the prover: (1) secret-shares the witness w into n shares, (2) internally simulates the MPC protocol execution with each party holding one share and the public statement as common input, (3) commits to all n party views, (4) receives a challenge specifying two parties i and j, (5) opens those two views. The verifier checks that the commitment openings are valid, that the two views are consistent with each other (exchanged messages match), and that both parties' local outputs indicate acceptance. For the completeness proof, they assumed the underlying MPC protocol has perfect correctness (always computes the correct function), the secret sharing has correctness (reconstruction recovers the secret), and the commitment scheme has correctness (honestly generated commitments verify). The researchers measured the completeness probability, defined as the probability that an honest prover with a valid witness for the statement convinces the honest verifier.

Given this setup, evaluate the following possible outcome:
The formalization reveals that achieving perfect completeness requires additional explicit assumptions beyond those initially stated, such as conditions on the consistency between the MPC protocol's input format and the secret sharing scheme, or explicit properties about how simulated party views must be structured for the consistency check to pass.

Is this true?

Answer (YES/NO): YES